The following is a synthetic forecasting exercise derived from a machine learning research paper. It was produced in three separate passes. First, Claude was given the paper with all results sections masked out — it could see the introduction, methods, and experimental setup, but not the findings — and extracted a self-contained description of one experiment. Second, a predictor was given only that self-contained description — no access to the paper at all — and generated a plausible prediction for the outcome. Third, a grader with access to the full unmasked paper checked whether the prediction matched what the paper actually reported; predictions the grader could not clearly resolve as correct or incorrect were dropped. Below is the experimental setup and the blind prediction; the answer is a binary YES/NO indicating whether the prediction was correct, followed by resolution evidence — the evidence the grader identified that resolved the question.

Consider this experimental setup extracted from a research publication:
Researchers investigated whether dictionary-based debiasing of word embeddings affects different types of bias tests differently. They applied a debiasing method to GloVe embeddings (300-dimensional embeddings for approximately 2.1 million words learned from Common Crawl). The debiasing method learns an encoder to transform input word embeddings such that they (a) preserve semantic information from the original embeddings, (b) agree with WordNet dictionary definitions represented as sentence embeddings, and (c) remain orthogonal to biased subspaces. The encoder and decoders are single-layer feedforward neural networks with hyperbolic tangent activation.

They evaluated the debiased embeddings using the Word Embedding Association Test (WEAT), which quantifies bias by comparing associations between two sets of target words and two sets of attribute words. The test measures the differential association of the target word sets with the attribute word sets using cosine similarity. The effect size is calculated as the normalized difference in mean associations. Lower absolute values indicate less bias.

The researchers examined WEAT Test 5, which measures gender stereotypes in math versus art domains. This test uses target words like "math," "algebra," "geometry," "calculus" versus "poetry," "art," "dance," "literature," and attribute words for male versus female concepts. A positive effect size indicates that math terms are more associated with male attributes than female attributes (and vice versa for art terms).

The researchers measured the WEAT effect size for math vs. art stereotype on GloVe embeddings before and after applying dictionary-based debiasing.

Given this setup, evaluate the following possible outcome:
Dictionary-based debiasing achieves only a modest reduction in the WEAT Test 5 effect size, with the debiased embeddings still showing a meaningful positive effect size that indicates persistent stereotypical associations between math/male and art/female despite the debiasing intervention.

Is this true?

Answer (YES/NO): NO